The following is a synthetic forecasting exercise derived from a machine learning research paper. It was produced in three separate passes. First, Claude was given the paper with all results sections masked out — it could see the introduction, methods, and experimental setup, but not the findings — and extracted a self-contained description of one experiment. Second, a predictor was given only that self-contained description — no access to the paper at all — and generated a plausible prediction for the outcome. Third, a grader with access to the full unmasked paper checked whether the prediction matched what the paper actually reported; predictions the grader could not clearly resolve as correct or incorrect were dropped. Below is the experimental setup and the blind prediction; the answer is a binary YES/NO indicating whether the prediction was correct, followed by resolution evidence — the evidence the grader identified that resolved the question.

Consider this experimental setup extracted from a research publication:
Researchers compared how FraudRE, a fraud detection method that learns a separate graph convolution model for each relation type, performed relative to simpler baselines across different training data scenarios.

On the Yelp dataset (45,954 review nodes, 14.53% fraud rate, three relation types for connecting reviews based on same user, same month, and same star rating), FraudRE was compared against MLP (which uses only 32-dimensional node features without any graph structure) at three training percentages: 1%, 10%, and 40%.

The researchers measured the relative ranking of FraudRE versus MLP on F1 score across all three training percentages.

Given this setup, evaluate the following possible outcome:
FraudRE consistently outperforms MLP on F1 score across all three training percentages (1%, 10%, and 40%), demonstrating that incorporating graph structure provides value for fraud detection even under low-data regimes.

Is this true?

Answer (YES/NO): NO